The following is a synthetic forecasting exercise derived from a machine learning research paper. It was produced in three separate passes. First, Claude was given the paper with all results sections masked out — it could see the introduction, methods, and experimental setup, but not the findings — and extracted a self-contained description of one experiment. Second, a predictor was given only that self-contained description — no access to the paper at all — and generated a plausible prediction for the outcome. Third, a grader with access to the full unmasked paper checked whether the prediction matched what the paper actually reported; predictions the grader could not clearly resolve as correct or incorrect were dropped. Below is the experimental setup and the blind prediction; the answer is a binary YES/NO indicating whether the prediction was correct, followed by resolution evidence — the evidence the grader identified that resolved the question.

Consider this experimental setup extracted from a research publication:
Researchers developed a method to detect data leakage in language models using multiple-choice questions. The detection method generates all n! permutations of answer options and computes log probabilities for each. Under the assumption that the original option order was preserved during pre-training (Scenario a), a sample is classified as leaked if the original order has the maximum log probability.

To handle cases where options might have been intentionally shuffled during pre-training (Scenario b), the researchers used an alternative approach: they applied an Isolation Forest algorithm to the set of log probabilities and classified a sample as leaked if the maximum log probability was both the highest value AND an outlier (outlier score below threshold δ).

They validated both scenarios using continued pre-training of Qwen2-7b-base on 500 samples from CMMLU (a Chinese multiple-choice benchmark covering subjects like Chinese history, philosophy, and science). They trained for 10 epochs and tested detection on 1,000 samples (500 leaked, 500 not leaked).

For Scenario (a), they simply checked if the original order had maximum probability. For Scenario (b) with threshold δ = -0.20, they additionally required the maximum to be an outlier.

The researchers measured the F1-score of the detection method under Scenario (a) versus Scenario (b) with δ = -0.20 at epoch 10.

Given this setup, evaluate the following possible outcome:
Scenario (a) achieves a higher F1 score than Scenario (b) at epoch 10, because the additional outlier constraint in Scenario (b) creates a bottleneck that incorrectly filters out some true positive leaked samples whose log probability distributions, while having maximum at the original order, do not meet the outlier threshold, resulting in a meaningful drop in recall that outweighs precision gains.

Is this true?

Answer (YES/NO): NO